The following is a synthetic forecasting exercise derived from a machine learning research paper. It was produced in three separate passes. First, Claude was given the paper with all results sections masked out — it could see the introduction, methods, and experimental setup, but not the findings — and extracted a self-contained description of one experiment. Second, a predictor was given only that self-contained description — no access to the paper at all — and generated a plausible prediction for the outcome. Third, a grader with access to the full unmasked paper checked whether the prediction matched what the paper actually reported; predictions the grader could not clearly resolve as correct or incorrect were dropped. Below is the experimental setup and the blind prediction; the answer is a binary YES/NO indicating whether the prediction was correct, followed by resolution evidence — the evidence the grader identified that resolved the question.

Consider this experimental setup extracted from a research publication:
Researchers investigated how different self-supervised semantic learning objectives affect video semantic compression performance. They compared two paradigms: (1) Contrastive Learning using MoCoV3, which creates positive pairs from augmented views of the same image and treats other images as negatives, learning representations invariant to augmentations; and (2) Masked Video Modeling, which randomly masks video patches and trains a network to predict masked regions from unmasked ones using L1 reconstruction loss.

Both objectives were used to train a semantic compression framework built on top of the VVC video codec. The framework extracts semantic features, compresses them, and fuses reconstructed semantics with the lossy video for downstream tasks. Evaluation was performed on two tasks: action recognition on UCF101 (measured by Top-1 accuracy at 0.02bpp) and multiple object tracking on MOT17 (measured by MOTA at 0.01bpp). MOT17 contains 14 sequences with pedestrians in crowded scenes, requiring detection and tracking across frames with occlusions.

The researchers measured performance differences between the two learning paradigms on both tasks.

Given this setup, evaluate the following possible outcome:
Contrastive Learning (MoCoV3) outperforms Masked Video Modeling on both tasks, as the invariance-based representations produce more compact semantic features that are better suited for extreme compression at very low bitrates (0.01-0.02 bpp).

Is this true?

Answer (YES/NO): NO